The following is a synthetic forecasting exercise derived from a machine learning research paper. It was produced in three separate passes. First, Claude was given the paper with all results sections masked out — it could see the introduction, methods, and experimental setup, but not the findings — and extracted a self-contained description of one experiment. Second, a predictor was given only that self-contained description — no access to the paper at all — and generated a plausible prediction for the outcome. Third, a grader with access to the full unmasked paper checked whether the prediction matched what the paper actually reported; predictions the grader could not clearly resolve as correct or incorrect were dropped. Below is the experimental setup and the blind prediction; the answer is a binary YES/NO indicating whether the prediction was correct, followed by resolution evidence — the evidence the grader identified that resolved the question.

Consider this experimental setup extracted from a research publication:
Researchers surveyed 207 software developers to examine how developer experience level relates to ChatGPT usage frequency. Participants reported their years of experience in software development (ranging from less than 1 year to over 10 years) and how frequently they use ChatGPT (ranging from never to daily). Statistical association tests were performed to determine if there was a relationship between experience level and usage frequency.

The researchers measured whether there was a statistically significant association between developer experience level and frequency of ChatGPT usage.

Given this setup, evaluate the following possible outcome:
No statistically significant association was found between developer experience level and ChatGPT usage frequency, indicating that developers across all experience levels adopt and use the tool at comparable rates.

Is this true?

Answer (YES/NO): NO